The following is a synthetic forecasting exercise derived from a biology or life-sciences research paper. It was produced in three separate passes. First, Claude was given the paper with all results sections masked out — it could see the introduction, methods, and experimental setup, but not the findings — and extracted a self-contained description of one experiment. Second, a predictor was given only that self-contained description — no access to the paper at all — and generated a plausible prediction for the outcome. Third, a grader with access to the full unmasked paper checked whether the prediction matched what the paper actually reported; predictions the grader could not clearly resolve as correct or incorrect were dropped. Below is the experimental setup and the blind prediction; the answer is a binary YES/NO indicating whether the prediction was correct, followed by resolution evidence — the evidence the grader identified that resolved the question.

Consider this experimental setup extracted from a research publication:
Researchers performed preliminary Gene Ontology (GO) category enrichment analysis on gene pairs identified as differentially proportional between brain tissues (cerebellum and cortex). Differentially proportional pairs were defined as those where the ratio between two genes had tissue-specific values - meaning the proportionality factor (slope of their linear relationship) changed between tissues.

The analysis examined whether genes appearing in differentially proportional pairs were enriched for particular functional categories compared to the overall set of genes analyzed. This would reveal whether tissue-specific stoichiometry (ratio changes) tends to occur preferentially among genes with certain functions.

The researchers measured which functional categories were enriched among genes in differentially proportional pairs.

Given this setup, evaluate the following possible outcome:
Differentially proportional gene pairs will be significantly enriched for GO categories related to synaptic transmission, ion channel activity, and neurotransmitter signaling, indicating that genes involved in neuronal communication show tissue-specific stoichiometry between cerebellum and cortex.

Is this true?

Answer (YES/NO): NO